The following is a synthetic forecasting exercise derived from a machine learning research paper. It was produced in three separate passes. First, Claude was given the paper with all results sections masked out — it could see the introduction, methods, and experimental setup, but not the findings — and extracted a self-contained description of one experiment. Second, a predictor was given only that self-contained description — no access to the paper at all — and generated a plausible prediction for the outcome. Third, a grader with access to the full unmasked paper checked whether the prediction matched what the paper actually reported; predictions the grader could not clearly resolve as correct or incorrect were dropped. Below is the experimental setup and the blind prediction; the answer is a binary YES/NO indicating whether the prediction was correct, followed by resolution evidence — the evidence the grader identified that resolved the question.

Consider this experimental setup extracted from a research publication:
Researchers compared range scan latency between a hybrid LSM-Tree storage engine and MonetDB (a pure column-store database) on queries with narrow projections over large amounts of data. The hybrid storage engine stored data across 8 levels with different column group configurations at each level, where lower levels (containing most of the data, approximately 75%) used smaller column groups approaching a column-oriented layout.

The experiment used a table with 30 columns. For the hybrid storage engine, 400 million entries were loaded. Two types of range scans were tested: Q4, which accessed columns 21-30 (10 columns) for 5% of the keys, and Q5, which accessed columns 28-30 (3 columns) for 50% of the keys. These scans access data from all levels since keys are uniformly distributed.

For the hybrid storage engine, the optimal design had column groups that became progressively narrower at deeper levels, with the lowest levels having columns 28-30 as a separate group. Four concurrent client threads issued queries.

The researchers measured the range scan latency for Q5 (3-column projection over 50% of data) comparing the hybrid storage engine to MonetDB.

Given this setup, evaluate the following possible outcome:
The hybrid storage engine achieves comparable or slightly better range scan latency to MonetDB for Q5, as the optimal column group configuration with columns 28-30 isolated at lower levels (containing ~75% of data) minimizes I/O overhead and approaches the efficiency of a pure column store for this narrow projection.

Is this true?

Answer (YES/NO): NO